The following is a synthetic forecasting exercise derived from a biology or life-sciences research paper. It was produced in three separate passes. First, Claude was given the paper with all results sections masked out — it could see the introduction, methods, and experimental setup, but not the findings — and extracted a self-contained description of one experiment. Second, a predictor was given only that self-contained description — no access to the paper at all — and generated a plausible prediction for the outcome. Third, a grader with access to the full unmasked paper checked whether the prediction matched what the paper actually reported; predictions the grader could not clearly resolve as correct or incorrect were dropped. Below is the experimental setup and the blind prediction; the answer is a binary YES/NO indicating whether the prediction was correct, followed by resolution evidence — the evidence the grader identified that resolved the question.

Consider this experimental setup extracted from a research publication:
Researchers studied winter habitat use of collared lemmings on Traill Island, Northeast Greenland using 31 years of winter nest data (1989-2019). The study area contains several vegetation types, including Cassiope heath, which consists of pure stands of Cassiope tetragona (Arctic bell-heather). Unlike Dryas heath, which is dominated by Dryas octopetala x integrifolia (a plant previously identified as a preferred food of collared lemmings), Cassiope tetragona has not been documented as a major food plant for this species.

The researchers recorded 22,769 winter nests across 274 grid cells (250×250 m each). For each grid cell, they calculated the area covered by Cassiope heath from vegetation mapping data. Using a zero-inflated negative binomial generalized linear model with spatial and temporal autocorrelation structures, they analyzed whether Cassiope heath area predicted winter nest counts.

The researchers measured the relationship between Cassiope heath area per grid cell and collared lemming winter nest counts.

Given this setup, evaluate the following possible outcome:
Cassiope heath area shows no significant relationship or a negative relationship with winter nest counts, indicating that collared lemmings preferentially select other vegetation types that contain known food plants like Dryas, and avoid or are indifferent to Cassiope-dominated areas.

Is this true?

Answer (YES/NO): YES